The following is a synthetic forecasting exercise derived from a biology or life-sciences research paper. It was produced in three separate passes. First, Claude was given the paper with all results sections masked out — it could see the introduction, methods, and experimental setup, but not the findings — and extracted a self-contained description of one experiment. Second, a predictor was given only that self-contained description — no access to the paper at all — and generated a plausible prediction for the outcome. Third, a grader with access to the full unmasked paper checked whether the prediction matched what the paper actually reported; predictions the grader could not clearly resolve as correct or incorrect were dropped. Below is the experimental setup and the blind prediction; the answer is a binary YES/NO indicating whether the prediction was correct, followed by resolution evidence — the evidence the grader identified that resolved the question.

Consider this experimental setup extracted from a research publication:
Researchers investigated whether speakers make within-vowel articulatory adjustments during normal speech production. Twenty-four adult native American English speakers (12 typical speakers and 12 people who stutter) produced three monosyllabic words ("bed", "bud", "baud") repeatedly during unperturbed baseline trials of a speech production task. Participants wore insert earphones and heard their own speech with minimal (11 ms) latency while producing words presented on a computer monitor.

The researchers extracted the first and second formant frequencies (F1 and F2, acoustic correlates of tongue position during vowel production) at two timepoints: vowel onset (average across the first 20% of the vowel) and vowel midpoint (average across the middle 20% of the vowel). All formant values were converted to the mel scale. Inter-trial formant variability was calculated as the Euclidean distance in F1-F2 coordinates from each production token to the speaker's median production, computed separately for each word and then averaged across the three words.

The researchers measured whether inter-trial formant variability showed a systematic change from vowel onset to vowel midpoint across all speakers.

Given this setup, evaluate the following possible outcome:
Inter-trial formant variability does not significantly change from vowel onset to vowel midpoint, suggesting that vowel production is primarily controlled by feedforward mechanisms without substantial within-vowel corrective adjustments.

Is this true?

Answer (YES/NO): NO